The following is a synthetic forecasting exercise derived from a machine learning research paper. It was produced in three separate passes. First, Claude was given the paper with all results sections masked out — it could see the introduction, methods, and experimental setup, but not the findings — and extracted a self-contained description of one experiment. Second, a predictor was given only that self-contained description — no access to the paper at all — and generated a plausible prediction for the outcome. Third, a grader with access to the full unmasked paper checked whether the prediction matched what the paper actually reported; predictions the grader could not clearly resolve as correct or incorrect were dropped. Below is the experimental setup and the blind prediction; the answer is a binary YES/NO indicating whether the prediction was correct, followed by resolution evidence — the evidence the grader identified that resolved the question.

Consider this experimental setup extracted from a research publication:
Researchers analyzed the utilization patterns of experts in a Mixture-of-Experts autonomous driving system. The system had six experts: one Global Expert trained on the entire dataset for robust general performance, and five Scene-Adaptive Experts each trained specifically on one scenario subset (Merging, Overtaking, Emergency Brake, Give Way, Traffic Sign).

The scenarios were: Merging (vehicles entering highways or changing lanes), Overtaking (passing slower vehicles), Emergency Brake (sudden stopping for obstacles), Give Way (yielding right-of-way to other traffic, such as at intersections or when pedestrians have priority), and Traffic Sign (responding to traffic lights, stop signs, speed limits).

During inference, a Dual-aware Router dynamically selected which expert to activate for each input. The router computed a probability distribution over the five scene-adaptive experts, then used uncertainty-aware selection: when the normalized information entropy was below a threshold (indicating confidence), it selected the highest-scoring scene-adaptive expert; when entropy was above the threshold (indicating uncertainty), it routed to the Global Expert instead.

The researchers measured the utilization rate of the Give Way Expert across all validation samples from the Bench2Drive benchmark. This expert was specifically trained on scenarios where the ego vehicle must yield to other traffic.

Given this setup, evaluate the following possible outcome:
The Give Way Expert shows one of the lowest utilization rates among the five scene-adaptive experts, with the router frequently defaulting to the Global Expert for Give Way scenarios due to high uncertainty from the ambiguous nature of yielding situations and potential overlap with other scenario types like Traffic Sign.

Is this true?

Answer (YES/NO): NO